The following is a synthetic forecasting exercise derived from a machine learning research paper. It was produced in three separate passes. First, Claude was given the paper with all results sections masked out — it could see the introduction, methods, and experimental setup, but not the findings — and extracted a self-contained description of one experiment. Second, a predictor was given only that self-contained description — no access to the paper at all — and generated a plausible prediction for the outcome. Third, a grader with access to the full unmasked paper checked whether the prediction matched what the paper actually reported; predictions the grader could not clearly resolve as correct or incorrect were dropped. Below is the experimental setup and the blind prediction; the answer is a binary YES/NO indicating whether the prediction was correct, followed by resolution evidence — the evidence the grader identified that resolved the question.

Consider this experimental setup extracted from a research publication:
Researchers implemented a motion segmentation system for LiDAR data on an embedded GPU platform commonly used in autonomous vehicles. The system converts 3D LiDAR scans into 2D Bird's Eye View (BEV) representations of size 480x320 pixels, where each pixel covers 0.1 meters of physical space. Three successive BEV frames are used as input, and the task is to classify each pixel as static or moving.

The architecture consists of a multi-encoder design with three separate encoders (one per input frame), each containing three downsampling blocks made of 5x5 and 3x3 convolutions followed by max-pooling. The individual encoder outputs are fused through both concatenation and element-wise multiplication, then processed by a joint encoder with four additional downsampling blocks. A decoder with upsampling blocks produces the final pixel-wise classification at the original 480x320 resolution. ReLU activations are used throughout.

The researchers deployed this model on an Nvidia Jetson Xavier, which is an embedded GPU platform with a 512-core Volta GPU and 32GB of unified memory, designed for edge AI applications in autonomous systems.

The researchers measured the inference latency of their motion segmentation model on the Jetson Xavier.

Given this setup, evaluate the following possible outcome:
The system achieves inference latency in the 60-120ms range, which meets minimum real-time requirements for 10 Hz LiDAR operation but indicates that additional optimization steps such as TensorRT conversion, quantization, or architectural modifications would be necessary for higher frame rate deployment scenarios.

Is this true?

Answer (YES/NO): NO